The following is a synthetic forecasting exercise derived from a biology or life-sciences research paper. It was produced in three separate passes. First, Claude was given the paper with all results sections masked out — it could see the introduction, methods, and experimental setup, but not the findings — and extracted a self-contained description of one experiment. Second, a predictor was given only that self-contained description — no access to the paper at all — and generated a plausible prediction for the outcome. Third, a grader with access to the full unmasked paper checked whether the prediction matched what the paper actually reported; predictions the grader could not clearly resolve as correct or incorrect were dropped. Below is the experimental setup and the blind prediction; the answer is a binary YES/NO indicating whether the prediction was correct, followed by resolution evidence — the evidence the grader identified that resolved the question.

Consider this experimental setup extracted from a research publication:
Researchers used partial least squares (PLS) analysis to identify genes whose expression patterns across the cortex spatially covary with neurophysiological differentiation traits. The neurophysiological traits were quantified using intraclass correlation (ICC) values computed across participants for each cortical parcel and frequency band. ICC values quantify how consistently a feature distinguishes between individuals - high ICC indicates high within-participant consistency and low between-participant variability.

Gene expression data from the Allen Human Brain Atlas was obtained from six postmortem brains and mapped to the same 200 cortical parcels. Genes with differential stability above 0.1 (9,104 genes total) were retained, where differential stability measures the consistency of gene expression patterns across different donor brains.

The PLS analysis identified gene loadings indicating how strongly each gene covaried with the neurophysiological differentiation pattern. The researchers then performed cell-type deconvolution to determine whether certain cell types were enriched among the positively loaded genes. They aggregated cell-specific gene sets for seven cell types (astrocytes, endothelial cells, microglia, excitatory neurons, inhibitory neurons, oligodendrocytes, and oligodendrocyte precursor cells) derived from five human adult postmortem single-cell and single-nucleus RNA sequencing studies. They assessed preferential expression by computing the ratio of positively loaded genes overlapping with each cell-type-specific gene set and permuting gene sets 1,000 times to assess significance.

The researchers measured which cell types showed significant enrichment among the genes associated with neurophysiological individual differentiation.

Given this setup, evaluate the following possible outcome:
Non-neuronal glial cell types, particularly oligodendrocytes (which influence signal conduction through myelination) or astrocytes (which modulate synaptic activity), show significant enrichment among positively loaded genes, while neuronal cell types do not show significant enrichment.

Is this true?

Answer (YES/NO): NO